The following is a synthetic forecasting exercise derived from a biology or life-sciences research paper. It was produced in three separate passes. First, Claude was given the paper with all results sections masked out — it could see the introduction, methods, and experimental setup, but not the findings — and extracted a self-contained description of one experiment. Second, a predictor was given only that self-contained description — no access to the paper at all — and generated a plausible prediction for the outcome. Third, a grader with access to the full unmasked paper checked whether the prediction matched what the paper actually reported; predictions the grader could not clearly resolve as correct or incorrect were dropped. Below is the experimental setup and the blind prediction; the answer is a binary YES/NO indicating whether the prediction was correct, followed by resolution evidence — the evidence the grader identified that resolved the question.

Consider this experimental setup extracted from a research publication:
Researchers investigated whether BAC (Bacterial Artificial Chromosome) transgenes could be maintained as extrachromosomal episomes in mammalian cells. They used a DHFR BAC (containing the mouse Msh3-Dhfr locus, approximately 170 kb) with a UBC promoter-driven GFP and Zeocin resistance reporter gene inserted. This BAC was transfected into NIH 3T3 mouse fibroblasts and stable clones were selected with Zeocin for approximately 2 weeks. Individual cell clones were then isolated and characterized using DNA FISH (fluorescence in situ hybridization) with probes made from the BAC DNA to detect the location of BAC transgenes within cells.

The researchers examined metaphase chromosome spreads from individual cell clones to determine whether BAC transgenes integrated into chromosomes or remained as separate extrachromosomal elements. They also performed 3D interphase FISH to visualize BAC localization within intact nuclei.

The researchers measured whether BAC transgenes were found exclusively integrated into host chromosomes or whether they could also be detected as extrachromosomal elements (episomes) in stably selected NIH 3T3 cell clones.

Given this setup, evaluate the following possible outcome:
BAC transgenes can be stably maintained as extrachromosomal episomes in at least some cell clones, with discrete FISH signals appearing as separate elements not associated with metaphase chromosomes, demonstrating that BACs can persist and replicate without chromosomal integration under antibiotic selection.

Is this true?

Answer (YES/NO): YES